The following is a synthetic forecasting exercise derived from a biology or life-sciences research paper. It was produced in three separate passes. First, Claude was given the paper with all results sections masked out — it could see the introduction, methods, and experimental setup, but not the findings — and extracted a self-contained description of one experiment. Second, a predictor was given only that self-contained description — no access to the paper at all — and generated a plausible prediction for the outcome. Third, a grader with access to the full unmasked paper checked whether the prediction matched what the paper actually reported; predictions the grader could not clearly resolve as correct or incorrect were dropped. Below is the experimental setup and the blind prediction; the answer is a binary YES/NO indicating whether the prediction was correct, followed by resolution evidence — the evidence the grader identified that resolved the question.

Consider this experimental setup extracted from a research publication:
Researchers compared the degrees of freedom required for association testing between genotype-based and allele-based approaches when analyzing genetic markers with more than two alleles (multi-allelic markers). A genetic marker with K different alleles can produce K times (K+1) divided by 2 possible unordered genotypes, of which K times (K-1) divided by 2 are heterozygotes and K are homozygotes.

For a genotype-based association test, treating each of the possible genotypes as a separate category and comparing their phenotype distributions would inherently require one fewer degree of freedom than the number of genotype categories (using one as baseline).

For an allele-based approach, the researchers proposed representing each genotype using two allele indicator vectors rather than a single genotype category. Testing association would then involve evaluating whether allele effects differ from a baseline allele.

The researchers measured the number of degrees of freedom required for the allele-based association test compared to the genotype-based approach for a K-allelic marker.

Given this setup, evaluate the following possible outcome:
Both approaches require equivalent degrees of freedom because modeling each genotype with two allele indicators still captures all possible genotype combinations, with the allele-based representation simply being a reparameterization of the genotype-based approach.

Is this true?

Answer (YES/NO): NO